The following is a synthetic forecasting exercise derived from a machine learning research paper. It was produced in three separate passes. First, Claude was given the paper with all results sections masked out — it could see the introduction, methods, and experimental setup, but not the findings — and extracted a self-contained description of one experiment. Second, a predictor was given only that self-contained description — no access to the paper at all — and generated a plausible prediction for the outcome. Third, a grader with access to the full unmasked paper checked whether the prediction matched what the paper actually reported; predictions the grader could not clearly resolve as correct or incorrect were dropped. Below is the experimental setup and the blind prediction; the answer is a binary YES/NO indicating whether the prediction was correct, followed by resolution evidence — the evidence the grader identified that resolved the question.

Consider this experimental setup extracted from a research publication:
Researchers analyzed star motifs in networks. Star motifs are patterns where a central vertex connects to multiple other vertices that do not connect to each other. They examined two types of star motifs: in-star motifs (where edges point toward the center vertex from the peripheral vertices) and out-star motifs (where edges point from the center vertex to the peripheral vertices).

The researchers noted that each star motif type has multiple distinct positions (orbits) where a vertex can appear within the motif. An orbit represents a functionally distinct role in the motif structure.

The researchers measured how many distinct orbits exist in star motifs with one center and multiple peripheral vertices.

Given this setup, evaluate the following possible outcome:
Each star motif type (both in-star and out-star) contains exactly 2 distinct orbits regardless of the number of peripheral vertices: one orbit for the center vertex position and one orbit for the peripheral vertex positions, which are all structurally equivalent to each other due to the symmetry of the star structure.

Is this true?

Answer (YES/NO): YES